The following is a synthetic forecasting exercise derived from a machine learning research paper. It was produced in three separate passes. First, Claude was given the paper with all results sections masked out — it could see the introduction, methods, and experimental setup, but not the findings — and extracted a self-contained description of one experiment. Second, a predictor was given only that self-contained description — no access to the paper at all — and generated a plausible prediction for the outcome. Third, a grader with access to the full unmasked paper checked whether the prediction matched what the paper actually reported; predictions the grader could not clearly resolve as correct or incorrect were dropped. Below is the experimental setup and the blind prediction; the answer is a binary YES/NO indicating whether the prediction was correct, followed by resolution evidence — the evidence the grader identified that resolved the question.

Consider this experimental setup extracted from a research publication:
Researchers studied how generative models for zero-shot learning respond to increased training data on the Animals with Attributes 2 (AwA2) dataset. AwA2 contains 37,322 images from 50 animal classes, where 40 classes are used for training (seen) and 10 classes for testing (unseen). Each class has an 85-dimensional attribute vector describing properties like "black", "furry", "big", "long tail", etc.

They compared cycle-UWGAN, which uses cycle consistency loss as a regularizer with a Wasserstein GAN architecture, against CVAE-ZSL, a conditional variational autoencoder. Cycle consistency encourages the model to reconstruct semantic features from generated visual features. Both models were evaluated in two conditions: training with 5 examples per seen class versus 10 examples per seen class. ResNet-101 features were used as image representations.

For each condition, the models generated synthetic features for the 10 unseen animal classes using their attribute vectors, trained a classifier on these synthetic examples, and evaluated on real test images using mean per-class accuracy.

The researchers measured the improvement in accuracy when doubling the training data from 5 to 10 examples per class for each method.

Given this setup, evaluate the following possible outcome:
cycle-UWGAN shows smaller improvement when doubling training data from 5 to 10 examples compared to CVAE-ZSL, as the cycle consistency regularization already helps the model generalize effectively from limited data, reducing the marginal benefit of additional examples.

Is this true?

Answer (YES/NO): YES